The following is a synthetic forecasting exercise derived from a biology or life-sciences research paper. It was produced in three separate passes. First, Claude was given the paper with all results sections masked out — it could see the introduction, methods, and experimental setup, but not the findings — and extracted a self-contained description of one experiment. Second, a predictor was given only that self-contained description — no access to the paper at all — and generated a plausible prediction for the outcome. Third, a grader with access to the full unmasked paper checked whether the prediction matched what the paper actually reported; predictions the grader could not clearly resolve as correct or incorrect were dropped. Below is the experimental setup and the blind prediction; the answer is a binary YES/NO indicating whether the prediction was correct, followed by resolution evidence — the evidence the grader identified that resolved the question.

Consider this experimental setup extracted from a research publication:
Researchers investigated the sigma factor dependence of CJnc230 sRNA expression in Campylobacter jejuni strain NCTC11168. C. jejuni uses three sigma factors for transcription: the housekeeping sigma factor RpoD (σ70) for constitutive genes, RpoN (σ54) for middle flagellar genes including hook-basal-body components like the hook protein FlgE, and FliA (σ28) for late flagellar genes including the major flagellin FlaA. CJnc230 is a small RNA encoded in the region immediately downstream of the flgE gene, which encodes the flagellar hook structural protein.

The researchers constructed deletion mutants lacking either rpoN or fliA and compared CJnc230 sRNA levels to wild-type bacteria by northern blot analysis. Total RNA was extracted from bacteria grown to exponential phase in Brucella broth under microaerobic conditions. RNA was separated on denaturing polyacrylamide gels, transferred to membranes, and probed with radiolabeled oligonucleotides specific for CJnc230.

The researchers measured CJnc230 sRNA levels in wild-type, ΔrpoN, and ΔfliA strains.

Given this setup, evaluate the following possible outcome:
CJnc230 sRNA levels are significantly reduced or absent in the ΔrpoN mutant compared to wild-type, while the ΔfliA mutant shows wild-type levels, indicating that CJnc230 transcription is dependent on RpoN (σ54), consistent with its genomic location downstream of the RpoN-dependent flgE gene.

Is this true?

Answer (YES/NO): NO